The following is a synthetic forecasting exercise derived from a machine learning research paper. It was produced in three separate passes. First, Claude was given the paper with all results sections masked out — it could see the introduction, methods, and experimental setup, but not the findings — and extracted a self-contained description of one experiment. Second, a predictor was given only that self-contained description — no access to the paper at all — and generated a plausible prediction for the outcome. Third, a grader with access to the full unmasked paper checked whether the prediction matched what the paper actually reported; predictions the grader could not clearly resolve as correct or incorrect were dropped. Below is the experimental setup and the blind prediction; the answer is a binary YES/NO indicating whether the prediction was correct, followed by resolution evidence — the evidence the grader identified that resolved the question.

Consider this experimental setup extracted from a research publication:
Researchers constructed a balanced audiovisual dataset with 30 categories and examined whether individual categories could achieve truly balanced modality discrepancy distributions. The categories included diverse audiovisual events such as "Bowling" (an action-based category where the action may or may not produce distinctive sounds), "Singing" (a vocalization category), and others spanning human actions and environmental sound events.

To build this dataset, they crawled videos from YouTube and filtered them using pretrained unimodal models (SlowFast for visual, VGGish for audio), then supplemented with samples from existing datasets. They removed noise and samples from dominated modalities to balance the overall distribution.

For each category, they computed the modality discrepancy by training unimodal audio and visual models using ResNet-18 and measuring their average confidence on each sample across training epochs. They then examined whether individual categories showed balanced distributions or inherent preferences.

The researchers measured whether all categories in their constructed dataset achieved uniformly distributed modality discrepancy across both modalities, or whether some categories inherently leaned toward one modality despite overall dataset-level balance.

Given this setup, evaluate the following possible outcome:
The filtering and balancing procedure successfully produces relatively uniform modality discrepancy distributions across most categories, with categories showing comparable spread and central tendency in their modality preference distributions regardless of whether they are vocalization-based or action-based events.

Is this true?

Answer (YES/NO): NO